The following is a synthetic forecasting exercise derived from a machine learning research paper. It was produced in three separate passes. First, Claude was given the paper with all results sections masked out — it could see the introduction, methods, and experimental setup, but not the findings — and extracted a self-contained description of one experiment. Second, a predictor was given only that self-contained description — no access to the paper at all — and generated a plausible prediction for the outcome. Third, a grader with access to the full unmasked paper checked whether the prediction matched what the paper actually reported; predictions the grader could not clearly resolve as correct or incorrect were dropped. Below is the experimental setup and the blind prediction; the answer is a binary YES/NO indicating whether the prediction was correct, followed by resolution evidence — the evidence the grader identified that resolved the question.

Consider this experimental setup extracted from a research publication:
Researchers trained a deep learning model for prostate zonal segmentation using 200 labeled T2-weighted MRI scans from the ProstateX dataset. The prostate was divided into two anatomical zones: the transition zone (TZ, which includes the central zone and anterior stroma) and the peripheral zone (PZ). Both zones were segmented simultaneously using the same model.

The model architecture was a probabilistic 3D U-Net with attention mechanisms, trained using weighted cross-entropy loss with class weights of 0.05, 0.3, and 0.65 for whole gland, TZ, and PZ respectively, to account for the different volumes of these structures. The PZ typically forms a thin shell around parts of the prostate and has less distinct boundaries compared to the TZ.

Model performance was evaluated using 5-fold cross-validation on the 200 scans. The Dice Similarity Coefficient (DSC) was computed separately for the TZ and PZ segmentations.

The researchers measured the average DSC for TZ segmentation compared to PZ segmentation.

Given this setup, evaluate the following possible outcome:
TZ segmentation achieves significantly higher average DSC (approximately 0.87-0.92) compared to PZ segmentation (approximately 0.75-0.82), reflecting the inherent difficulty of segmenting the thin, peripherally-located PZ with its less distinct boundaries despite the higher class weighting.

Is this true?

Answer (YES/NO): NO